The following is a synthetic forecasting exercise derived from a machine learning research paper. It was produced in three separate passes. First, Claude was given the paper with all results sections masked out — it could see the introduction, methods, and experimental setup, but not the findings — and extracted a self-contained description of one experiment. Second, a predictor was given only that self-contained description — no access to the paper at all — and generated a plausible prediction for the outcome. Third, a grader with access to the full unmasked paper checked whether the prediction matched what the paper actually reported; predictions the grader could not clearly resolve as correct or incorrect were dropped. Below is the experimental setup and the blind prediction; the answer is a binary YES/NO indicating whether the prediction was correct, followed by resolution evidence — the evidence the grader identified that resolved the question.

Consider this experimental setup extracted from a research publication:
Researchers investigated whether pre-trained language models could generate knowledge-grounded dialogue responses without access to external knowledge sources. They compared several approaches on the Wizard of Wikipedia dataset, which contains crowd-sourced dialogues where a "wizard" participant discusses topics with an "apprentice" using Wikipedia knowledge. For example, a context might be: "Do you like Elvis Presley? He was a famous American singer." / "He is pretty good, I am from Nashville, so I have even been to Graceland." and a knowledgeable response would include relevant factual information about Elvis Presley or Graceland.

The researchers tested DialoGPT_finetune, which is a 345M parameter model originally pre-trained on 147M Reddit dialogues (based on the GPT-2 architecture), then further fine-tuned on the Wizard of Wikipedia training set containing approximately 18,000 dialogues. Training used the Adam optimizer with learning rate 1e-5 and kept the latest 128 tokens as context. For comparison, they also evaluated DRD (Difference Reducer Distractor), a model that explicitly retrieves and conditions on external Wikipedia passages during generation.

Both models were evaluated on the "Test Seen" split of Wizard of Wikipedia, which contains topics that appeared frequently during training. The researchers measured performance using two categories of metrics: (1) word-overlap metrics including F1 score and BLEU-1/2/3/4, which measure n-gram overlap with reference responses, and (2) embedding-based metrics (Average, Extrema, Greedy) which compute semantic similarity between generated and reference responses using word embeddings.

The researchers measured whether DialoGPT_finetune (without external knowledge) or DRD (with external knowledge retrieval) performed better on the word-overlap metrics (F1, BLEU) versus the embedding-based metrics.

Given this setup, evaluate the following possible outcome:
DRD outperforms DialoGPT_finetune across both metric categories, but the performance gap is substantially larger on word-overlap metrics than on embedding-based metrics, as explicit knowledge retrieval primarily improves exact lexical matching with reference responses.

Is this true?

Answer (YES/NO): NO